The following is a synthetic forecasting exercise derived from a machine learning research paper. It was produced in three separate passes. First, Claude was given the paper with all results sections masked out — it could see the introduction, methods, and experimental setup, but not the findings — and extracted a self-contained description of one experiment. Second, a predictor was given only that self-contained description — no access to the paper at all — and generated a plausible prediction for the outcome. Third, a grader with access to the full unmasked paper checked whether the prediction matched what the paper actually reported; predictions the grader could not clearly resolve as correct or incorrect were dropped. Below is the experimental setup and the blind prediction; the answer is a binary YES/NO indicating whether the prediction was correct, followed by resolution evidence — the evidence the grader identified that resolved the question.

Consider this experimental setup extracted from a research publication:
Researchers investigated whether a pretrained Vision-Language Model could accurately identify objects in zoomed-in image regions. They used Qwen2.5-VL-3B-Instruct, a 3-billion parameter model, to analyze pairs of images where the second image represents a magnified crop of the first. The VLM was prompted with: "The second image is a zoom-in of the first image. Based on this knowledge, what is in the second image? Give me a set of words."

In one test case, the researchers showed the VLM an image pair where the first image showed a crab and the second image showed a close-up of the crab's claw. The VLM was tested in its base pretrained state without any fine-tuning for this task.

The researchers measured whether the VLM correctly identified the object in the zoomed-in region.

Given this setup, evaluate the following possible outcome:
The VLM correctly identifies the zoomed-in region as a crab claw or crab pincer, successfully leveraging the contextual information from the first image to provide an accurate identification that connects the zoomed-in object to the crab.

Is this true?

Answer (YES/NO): NO